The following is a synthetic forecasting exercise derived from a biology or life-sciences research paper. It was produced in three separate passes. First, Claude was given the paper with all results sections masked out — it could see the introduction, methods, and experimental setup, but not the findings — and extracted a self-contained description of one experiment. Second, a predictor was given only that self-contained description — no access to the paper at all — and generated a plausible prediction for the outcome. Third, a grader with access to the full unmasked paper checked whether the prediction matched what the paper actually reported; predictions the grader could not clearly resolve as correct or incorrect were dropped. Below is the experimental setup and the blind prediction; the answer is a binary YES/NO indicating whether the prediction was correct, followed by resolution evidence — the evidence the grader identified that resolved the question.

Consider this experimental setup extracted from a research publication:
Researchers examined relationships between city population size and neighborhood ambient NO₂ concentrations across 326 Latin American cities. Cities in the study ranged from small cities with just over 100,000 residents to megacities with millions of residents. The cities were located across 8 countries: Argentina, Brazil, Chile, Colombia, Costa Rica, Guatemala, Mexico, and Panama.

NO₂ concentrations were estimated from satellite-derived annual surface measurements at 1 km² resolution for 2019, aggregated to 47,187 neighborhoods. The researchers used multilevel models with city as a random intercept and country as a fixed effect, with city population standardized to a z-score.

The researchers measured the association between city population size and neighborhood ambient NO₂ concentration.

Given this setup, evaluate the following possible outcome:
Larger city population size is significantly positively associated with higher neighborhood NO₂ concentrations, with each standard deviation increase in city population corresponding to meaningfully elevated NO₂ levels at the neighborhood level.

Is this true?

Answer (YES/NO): YES